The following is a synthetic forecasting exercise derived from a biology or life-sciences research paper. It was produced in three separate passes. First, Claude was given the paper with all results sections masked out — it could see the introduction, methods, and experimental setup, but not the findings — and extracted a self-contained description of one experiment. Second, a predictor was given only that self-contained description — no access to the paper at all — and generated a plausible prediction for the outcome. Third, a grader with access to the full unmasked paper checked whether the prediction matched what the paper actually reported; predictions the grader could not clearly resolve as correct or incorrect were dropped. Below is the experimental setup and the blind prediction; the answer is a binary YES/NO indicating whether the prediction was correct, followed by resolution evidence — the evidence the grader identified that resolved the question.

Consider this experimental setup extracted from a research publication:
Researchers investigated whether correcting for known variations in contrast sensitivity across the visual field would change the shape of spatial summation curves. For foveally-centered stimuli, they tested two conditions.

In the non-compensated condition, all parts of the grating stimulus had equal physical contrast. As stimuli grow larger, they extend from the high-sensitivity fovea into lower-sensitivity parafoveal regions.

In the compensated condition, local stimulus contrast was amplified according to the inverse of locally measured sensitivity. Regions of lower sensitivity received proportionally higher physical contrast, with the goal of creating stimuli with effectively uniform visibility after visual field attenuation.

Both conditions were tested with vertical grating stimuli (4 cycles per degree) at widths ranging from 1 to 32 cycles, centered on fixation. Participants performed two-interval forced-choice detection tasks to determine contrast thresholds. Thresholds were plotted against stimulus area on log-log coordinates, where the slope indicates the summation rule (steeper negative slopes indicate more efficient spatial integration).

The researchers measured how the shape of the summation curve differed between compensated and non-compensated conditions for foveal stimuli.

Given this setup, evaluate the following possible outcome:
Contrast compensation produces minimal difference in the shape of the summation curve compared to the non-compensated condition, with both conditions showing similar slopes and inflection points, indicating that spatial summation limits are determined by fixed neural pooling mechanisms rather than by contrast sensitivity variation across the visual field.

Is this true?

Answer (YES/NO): NO